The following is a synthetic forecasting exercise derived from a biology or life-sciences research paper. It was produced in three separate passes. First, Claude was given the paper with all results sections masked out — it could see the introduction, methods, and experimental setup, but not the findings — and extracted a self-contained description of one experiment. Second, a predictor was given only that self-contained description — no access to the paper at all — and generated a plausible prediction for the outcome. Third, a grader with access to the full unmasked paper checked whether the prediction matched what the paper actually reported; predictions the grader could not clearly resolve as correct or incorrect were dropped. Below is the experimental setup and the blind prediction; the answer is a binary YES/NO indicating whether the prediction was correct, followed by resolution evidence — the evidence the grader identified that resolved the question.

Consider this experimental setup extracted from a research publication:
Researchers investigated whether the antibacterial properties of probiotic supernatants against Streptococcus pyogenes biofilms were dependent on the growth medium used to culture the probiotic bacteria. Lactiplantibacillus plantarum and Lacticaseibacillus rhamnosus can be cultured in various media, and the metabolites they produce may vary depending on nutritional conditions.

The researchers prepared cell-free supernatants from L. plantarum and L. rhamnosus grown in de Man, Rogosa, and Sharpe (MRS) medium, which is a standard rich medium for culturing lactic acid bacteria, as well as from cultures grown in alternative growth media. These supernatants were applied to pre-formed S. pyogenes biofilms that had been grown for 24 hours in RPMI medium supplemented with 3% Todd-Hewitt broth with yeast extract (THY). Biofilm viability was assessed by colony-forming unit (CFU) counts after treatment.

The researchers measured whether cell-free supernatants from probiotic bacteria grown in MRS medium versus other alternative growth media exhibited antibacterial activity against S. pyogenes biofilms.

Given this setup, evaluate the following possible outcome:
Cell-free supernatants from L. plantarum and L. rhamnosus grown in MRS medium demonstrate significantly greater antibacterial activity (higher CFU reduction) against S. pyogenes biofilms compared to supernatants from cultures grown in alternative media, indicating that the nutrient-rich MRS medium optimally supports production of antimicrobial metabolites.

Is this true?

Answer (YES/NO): YES